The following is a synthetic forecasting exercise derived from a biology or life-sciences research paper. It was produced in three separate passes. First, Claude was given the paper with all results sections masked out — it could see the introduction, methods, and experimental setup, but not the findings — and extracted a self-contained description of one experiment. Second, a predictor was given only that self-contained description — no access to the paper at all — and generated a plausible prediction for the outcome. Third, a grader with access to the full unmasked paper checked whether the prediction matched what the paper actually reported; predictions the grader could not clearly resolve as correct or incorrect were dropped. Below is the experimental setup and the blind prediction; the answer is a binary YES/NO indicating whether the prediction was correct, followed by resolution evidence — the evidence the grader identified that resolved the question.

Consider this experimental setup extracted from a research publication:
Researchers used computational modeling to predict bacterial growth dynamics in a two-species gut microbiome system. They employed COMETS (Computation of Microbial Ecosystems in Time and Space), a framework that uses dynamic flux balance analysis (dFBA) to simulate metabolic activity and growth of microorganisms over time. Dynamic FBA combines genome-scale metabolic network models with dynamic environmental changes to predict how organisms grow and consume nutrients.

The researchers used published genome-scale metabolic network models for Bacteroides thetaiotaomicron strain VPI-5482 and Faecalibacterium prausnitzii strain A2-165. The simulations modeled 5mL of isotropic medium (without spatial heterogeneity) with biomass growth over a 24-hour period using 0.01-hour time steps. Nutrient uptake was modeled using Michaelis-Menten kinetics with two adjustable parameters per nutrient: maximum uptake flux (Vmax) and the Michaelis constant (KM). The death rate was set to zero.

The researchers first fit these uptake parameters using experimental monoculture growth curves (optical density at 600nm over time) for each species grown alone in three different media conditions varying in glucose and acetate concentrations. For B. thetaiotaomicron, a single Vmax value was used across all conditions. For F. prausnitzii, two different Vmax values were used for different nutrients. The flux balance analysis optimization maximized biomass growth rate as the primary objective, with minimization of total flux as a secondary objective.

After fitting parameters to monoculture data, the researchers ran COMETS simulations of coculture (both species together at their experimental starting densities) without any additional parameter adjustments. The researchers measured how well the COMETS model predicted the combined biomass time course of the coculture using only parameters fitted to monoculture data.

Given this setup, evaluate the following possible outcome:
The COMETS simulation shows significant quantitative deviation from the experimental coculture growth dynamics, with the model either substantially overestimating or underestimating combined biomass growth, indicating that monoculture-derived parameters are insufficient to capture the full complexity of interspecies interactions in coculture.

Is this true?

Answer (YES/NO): NO